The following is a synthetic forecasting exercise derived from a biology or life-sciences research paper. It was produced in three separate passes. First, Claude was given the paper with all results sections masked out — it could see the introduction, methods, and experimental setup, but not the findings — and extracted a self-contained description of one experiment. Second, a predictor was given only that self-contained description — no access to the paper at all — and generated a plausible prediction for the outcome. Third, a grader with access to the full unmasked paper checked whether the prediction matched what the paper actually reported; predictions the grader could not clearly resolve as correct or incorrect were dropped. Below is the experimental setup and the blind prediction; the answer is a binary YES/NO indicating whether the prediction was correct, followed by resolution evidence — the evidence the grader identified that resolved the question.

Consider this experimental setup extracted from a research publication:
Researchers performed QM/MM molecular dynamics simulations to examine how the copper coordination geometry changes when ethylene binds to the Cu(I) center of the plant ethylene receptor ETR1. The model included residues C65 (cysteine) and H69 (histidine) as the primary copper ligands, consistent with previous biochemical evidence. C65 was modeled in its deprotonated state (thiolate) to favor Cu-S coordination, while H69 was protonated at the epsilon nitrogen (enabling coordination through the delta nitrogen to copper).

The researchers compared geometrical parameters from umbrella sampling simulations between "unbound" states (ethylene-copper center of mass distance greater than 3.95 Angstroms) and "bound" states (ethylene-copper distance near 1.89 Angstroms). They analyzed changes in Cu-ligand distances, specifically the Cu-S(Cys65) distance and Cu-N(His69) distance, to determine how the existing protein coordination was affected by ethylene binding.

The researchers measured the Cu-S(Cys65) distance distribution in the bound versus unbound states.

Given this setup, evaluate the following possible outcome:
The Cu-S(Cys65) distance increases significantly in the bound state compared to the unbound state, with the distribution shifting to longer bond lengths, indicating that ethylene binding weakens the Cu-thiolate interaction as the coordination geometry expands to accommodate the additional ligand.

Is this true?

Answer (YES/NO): YES